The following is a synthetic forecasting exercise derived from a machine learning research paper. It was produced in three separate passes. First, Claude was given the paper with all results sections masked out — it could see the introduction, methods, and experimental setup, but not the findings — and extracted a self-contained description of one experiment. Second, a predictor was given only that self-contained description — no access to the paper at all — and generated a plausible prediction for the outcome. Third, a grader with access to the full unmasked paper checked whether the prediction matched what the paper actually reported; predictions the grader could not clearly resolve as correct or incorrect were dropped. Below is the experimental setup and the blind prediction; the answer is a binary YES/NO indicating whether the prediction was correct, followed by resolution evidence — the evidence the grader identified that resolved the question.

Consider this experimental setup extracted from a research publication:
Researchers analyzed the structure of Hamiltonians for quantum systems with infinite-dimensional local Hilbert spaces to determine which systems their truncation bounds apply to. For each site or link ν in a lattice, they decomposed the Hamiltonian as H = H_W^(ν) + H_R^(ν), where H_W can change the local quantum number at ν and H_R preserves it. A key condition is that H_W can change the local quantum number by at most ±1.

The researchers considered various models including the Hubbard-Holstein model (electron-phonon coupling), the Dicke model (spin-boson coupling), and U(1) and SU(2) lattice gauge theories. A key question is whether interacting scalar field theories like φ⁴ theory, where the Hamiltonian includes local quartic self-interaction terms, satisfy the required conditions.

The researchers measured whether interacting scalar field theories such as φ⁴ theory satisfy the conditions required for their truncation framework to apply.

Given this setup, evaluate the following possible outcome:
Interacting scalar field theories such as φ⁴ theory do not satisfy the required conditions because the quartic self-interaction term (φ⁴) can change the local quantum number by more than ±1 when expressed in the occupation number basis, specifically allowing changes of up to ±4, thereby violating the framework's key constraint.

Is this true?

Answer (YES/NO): NO